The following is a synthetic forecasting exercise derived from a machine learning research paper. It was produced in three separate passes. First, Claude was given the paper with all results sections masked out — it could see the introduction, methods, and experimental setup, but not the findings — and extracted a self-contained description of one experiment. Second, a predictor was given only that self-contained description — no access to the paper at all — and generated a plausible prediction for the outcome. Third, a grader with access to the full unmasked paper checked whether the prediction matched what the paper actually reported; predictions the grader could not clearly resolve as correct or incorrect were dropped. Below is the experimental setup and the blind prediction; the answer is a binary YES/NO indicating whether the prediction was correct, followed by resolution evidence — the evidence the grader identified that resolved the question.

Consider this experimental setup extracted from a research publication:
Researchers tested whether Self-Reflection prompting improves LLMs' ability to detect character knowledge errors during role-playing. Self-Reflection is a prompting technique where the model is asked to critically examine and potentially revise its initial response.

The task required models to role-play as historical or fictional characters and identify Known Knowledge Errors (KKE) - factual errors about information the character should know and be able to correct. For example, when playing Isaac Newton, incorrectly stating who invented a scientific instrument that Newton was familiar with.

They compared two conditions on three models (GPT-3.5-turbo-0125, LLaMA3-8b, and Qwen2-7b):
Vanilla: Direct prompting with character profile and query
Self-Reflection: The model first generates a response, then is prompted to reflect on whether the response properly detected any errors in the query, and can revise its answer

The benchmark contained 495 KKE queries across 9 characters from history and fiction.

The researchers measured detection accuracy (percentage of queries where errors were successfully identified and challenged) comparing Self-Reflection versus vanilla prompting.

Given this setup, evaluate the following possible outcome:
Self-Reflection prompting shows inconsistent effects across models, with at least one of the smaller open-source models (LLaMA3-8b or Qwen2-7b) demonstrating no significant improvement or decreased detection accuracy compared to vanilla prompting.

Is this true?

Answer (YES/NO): NO